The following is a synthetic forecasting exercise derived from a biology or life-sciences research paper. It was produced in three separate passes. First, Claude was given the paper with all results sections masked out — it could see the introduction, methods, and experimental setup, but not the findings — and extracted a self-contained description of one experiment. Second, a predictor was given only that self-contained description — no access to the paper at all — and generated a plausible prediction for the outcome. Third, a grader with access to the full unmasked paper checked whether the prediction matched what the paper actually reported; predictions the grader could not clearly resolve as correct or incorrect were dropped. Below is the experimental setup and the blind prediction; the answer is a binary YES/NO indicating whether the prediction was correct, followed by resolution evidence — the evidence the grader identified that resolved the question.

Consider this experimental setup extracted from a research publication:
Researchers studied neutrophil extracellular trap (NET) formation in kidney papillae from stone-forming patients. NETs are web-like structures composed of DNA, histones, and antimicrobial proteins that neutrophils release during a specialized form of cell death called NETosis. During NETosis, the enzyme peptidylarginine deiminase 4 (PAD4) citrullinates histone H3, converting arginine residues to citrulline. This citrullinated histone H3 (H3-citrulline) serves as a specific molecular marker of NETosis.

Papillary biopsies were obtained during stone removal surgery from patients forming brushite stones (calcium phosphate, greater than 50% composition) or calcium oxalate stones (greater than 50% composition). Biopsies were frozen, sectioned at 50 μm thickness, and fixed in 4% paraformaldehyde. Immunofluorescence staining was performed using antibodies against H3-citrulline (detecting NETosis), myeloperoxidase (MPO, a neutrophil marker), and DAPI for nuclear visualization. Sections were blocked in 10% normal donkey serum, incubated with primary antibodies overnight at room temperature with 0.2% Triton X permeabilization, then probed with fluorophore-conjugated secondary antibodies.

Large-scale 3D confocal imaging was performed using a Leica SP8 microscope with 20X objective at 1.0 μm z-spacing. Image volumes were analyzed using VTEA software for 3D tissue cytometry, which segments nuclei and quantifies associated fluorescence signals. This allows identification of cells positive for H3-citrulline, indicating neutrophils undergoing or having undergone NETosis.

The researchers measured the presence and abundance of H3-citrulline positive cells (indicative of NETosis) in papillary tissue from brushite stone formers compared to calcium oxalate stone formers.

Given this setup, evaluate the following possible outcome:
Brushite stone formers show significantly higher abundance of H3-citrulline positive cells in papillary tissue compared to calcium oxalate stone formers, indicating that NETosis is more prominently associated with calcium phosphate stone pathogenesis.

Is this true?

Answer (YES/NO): YES